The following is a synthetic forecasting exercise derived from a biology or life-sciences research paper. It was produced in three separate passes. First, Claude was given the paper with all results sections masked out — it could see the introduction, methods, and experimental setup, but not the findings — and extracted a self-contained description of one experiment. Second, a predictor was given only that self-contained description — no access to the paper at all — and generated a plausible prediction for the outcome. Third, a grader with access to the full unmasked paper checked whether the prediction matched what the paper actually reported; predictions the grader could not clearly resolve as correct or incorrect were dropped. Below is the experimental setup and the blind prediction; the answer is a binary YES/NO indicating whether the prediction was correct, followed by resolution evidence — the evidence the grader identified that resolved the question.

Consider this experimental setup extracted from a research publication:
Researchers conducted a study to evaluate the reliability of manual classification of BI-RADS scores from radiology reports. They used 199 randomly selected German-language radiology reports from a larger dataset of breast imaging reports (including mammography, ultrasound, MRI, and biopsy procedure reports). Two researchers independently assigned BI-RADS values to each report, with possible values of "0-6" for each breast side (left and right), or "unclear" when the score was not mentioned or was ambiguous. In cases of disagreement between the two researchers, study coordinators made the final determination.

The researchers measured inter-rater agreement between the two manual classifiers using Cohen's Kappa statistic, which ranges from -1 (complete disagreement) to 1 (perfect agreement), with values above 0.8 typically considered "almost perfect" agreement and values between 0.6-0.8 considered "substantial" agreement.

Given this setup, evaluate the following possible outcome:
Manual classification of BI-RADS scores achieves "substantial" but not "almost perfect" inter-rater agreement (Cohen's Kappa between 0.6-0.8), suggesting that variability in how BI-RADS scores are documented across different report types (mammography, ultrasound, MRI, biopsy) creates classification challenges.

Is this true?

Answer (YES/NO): NO